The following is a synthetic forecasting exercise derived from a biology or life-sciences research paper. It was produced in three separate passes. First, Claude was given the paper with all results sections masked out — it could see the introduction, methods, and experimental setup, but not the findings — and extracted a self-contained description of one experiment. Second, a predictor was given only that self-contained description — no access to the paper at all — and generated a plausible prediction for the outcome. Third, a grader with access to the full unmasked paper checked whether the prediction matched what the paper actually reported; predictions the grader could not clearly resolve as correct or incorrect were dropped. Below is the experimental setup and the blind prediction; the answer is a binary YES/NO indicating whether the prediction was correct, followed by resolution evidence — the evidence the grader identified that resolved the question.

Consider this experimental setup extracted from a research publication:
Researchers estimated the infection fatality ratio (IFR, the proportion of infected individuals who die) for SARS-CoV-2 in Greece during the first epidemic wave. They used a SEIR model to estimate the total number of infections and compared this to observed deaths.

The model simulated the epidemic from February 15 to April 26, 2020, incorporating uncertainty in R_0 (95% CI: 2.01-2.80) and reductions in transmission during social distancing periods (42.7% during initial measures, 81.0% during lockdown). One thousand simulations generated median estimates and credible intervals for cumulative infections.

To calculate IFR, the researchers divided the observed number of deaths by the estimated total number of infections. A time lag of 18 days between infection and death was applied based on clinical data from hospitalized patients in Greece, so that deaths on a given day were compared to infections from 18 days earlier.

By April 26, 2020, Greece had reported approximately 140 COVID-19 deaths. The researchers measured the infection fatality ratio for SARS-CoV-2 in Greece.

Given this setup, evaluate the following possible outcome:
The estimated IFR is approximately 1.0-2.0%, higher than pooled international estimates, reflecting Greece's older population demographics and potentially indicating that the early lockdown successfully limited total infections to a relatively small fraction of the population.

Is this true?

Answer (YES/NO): YES